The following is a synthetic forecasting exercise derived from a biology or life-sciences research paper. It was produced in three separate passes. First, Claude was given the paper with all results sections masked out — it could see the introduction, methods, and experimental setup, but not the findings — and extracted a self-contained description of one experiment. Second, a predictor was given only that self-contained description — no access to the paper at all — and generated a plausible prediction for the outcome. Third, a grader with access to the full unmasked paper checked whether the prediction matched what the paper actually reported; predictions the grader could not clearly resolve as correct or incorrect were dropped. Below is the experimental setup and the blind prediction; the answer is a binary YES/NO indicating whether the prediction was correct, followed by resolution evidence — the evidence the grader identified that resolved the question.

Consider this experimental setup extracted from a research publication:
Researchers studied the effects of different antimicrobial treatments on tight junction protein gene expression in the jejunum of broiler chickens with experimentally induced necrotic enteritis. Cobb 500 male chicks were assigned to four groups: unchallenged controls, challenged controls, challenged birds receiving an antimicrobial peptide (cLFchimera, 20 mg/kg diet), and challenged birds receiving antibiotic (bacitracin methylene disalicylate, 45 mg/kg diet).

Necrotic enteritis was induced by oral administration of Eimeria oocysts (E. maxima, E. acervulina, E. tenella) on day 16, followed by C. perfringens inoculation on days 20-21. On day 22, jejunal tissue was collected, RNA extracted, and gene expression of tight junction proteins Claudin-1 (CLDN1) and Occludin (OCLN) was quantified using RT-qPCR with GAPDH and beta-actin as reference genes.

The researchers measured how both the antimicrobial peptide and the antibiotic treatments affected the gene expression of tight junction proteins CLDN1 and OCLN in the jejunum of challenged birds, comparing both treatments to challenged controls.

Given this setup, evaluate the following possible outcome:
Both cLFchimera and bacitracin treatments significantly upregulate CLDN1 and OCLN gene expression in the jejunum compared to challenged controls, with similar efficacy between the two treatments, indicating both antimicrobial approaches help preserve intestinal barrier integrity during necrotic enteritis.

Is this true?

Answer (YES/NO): NO